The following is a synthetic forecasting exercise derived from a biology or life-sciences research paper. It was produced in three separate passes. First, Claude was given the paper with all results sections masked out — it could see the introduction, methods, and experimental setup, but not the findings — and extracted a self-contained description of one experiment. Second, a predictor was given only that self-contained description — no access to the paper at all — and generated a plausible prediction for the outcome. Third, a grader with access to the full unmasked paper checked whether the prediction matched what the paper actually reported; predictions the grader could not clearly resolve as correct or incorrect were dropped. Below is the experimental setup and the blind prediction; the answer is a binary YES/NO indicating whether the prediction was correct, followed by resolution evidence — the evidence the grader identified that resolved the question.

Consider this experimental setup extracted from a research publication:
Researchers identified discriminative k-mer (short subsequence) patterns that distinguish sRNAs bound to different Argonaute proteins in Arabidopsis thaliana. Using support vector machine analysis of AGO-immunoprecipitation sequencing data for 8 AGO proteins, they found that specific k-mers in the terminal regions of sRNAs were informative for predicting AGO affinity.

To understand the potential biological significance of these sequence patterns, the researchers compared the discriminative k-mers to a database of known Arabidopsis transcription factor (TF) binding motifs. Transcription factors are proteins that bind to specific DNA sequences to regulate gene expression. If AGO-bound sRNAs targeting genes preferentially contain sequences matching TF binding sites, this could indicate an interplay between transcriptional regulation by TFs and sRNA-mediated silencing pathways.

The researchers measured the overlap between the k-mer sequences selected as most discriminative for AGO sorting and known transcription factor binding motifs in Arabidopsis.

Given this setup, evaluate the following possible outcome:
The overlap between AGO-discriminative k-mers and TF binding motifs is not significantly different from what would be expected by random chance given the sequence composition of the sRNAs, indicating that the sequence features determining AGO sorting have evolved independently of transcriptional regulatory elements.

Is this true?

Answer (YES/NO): NO